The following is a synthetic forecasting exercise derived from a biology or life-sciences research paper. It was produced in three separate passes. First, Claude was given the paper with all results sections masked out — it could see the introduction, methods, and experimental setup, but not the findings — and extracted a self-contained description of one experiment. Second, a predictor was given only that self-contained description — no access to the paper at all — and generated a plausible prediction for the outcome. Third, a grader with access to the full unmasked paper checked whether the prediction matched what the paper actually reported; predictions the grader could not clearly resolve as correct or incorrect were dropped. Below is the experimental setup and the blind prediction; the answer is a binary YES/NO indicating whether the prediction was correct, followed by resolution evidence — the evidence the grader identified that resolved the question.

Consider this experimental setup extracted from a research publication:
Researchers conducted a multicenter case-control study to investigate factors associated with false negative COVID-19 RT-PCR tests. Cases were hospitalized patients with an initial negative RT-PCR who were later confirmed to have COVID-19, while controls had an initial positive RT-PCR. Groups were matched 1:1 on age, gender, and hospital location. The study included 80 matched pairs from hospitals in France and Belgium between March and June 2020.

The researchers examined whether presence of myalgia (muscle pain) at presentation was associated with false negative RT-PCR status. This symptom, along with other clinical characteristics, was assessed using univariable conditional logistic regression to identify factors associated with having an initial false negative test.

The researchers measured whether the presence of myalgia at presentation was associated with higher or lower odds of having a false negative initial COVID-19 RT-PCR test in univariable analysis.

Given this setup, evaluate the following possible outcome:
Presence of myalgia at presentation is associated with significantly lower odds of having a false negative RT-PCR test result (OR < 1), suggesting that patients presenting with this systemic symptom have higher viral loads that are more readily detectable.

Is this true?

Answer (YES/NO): YES